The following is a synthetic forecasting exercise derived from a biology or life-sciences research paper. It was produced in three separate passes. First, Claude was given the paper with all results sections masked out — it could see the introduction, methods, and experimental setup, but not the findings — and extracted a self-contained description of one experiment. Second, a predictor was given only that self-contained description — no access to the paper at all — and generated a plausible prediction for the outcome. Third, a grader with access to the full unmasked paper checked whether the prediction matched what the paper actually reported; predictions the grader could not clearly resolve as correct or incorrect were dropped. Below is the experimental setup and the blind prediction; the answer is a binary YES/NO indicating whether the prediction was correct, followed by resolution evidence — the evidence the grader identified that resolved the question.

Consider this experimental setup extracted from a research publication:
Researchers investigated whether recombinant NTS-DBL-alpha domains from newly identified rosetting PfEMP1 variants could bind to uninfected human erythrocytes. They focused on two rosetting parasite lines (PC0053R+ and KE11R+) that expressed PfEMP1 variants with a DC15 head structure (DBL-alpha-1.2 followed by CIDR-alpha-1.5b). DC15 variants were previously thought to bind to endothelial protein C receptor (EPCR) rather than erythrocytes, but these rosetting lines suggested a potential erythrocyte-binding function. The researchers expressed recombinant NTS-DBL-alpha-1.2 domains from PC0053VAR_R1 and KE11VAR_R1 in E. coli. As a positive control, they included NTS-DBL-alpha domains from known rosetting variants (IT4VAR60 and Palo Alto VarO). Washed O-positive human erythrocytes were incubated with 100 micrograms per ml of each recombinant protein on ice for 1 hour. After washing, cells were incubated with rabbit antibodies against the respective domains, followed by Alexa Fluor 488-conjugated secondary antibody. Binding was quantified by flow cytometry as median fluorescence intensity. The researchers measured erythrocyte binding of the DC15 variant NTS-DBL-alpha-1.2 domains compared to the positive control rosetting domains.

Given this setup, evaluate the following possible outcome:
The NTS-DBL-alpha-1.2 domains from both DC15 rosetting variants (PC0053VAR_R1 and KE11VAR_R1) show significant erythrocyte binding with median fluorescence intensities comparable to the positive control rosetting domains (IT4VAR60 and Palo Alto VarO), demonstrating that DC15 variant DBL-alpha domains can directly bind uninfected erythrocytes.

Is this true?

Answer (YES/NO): YES